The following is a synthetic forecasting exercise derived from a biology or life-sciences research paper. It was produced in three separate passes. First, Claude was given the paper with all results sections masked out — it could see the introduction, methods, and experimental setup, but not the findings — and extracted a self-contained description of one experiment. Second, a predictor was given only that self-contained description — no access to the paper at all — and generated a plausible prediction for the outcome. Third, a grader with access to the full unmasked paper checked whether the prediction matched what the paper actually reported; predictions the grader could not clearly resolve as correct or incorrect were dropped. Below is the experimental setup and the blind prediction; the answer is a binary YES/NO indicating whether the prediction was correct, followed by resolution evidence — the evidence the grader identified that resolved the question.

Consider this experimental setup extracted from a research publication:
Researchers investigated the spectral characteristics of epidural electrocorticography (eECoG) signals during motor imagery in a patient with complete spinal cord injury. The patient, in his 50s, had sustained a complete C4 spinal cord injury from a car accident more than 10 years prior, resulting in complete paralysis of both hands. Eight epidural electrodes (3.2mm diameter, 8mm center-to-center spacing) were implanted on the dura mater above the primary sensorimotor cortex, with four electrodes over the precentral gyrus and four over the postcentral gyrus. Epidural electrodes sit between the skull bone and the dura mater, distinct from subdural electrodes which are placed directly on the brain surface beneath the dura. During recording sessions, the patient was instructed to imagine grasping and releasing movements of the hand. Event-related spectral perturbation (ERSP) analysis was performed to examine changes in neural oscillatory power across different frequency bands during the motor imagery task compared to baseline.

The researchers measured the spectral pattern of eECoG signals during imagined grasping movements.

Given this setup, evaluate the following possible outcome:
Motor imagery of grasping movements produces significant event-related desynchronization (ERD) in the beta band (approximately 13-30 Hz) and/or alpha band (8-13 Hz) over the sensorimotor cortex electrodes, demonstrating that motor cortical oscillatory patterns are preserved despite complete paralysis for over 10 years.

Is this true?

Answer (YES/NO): YES